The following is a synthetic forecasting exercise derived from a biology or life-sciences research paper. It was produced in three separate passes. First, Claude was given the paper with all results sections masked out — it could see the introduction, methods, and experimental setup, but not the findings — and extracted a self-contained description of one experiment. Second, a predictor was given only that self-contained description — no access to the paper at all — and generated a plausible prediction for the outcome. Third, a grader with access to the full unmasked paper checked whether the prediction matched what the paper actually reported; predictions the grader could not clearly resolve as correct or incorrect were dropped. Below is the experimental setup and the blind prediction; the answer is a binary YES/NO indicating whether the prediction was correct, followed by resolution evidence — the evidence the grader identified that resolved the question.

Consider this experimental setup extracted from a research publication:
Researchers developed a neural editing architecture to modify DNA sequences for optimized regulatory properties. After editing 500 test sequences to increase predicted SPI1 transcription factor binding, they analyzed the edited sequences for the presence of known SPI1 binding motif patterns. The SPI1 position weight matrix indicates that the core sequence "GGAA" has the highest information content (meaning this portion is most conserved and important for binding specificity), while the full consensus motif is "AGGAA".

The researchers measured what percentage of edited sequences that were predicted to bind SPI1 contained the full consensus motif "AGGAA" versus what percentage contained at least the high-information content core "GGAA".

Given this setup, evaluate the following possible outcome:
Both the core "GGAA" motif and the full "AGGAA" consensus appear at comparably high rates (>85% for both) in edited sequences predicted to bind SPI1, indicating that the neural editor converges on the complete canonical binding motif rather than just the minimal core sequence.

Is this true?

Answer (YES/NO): NO